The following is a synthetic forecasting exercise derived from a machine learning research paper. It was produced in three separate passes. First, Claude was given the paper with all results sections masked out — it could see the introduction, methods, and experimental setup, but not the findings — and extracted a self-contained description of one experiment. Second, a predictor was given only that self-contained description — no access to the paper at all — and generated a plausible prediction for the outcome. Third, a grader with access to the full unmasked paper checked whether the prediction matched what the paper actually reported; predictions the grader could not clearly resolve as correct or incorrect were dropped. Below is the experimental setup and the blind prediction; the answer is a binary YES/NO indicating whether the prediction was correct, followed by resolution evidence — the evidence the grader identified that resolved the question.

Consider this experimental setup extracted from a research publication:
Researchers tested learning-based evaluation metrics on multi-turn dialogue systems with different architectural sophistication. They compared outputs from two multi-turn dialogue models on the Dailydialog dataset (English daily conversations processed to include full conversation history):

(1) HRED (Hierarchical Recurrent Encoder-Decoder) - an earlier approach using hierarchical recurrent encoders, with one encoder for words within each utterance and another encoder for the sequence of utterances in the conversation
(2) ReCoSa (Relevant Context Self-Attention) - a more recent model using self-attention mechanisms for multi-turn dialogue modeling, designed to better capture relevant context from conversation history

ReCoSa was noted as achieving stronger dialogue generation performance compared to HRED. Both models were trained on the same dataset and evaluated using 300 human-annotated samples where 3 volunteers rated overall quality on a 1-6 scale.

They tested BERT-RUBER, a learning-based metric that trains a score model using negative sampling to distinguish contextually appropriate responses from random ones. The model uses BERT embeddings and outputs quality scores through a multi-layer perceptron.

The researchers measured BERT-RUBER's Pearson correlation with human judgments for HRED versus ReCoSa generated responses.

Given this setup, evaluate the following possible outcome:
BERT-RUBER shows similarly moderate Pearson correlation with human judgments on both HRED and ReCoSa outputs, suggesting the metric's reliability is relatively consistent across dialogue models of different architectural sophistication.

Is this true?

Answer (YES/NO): NO